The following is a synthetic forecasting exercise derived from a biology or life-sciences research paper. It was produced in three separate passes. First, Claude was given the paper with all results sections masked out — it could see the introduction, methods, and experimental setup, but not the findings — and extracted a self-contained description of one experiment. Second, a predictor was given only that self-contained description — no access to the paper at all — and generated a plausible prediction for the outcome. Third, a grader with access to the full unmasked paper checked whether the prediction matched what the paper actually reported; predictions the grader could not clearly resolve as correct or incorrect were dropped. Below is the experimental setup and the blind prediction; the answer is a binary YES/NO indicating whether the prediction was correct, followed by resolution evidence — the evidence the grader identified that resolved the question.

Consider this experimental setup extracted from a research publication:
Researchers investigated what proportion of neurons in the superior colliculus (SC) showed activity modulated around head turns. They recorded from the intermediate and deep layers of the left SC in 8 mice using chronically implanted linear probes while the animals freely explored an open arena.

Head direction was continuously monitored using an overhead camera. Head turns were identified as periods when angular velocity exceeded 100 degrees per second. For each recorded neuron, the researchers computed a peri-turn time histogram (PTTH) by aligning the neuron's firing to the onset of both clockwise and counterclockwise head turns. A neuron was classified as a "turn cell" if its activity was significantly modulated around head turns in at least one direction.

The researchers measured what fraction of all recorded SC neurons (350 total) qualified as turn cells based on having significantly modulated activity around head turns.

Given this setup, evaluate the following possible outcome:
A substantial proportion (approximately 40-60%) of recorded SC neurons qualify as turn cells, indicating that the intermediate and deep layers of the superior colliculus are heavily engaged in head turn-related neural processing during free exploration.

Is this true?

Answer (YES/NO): YES